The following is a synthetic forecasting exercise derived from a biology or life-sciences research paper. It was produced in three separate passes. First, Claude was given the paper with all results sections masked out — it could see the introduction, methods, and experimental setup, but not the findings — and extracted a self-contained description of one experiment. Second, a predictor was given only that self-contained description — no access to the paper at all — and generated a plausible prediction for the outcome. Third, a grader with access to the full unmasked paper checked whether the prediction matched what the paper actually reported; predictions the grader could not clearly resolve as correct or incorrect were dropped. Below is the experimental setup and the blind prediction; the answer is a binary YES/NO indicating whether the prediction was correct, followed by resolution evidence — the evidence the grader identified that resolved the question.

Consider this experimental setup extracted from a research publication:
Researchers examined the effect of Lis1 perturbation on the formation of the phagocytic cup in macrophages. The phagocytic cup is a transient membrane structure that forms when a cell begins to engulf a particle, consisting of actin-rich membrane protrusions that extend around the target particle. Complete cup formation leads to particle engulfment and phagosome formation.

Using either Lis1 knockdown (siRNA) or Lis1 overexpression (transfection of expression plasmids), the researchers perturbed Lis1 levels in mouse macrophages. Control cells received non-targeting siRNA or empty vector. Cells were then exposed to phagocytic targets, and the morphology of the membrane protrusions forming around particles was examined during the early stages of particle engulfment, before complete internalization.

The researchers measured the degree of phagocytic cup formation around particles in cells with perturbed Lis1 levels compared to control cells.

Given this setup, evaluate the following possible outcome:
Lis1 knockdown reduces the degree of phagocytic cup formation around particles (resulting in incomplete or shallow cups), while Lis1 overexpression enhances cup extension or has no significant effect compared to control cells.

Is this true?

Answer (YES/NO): NO